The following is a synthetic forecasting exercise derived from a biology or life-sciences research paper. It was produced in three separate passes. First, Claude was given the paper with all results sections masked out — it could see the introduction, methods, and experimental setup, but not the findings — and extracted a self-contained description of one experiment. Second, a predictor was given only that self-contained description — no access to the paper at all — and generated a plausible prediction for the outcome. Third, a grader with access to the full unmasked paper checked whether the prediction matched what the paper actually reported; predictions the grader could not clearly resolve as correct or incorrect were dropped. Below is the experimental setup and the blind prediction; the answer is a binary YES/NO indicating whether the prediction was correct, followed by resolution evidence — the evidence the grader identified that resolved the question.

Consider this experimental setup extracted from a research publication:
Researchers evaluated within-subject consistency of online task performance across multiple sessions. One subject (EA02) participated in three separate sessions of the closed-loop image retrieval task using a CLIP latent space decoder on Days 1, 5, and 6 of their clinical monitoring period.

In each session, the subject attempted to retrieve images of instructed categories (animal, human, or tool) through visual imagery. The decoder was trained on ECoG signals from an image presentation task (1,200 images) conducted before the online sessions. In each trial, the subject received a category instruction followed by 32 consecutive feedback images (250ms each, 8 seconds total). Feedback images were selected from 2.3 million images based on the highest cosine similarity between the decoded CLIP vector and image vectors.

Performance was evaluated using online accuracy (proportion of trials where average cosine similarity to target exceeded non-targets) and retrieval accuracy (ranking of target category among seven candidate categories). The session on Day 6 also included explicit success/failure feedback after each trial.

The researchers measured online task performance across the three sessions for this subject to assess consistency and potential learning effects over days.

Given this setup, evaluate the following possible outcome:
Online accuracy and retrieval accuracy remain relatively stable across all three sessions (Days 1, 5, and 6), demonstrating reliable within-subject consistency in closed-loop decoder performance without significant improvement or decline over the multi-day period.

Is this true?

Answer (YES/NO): NO